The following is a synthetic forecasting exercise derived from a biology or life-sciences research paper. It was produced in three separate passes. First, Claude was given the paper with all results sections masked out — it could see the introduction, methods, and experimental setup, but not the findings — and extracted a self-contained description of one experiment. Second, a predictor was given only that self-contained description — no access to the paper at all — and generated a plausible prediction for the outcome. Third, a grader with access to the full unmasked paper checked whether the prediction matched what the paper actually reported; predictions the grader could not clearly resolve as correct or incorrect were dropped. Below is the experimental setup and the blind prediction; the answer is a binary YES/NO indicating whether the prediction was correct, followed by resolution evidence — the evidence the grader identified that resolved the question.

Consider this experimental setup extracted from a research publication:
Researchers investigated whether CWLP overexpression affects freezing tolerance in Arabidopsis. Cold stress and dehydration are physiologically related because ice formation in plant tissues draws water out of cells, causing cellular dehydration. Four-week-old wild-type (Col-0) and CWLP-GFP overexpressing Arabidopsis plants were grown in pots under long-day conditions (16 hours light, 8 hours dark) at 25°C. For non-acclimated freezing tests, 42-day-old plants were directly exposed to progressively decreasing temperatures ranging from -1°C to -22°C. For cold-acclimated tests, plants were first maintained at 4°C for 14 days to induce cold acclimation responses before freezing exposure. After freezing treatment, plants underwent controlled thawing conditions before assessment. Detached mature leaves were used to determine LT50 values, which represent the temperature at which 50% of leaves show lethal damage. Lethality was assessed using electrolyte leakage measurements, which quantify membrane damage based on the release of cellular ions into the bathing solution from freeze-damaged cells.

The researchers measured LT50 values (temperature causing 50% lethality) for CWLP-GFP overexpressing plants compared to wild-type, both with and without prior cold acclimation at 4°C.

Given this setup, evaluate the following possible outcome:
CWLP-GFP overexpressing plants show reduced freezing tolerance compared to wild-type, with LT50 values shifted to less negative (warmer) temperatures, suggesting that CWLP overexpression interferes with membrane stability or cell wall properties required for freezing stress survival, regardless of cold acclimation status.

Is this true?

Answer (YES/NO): NO